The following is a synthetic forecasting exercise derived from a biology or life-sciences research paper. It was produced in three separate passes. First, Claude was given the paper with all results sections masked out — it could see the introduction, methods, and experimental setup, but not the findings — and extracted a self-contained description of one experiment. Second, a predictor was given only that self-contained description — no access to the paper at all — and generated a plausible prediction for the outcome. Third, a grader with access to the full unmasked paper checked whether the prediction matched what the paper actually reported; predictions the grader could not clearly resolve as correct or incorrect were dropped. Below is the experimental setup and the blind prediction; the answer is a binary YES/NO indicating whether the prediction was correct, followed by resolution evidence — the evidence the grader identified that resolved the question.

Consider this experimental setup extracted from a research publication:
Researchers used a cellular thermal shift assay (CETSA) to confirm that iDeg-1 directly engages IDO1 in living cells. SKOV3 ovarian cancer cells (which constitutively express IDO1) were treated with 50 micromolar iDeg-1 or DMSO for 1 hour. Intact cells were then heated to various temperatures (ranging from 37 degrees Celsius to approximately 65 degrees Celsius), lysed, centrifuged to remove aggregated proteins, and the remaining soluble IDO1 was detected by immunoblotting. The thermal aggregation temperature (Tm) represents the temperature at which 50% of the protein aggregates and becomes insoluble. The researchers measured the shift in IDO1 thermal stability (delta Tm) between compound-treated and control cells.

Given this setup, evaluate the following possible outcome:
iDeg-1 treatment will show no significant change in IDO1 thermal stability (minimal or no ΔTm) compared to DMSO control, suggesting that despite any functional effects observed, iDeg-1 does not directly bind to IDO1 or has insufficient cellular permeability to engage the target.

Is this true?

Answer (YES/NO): NO